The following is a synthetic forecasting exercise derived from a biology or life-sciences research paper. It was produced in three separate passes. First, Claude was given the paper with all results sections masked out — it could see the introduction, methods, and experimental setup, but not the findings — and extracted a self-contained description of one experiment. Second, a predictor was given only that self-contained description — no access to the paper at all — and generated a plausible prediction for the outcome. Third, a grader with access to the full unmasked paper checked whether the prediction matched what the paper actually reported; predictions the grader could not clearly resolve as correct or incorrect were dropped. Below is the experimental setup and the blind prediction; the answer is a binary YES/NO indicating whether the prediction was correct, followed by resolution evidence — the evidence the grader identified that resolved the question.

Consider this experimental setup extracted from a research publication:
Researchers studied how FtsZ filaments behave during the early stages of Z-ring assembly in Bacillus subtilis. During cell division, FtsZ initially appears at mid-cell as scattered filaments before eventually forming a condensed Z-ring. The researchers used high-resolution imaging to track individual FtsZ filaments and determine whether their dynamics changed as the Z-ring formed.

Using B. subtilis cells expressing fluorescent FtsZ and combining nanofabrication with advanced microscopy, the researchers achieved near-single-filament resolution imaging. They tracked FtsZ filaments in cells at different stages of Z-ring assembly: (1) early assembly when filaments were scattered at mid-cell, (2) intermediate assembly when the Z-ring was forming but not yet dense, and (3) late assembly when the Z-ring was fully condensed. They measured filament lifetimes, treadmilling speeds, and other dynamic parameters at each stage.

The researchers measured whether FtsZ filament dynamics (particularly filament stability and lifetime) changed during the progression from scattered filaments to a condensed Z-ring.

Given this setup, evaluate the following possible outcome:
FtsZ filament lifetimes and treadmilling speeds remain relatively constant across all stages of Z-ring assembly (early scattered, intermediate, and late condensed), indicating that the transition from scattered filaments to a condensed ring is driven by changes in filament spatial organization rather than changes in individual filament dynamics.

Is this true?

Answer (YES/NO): NO